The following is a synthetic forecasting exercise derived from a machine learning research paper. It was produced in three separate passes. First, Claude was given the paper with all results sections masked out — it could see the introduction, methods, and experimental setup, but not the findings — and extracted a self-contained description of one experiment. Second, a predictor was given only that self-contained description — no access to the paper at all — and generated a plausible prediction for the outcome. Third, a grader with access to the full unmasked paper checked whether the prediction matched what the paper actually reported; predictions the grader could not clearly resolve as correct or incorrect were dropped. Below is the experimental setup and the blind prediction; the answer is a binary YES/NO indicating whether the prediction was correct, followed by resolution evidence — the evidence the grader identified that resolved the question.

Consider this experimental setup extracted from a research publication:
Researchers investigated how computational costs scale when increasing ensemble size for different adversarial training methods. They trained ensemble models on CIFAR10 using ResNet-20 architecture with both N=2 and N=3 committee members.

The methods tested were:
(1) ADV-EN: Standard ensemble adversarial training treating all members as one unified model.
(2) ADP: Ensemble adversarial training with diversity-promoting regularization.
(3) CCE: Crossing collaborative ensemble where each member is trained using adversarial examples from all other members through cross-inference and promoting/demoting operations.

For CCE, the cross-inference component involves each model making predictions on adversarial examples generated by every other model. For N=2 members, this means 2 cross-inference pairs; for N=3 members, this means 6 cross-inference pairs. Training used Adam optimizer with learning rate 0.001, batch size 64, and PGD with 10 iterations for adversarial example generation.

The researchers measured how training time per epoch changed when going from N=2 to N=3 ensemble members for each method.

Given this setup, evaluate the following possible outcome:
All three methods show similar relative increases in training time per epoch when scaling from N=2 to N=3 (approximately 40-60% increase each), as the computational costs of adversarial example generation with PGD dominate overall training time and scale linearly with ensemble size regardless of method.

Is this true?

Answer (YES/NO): YES